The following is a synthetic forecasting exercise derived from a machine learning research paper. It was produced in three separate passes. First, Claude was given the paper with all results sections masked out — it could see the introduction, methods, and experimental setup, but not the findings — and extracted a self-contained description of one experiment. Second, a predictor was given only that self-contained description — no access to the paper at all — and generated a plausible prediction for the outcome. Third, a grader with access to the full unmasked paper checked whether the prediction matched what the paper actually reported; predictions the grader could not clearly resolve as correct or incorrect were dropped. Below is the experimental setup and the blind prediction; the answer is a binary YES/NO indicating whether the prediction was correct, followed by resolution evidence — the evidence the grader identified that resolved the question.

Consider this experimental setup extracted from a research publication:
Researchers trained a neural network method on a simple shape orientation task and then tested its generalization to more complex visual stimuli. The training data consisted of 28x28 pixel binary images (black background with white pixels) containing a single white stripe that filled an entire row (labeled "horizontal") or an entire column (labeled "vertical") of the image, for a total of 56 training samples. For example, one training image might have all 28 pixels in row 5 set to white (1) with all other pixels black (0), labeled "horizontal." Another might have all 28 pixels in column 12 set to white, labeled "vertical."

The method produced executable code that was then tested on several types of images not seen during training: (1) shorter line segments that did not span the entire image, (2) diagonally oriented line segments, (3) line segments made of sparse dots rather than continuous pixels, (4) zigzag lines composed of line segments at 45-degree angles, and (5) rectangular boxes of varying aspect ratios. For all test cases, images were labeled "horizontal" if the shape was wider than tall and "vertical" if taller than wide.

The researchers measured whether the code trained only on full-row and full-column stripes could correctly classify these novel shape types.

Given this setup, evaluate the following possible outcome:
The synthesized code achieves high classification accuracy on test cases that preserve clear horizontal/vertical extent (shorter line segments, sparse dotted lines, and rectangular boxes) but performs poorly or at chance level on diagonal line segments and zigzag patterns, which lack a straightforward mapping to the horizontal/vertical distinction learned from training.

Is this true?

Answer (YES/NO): NO